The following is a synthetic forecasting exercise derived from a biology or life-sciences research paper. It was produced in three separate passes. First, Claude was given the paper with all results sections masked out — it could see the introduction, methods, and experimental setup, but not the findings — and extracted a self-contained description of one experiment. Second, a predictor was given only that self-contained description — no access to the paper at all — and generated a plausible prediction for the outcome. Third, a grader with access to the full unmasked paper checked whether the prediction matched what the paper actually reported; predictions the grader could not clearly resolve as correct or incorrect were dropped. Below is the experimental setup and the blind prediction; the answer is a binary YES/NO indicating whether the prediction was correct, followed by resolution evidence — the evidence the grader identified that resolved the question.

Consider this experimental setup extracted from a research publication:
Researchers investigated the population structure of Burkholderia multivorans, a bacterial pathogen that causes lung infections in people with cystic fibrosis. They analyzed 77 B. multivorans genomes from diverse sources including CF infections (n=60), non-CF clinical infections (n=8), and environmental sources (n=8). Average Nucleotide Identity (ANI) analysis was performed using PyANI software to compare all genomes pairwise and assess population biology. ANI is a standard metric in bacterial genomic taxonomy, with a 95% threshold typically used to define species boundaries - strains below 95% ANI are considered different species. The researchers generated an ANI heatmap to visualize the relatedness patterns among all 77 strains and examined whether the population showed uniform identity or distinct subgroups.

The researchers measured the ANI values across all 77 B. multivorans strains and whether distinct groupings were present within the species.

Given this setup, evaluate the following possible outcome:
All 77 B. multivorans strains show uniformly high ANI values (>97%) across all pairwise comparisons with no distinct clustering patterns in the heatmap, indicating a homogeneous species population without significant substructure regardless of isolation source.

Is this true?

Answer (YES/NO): NO